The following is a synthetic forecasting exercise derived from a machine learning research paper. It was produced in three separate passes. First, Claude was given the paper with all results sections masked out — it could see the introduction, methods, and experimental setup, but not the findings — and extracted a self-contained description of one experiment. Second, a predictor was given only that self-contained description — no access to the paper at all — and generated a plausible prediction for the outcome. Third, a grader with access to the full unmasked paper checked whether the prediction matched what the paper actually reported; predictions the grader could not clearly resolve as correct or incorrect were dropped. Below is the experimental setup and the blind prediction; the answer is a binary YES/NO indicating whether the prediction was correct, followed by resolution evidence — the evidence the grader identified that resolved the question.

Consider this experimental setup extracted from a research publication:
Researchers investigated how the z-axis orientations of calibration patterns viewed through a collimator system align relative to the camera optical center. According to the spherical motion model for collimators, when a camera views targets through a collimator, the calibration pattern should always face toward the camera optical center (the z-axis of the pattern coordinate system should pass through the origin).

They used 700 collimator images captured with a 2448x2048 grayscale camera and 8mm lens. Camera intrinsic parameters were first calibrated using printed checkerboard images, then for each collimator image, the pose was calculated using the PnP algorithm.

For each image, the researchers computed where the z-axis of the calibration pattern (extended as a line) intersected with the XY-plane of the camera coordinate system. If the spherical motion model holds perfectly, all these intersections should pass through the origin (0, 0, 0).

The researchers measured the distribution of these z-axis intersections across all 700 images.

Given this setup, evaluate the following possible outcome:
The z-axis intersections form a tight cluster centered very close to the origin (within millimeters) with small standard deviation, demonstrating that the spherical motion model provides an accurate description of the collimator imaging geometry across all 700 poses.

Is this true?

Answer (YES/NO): YES